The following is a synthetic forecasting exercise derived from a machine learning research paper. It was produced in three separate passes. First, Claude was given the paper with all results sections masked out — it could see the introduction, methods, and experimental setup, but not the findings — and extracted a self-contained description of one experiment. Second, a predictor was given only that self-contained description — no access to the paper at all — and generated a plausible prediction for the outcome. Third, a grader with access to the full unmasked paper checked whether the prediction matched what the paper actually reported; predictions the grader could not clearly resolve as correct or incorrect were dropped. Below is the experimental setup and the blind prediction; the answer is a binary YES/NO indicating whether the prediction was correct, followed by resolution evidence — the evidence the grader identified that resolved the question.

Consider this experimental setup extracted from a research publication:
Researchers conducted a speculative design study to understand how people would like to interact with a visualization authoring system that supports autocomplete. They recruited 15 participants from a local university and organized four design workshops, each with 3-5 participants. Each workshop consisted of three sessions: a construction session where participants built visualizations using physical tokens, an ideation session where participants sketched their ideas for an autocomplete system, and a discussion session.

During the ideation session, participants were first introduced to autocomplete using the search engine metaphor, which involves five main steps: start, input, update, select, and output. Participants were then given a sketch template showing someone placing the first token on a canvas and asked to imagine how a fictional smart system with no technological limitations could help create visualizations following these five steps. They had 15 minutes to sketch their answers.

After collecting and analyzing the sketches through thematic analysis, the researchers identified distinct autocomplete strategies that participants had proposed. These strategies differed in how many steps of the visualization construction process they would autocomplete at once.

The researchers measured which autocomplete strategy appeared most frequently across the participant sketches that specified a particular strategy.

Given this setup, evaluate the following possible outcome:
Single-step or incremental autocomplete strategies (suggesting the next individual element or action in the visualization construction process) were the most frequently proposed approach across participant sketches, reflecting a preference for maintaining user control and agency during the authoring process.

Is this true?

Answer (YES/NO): NO